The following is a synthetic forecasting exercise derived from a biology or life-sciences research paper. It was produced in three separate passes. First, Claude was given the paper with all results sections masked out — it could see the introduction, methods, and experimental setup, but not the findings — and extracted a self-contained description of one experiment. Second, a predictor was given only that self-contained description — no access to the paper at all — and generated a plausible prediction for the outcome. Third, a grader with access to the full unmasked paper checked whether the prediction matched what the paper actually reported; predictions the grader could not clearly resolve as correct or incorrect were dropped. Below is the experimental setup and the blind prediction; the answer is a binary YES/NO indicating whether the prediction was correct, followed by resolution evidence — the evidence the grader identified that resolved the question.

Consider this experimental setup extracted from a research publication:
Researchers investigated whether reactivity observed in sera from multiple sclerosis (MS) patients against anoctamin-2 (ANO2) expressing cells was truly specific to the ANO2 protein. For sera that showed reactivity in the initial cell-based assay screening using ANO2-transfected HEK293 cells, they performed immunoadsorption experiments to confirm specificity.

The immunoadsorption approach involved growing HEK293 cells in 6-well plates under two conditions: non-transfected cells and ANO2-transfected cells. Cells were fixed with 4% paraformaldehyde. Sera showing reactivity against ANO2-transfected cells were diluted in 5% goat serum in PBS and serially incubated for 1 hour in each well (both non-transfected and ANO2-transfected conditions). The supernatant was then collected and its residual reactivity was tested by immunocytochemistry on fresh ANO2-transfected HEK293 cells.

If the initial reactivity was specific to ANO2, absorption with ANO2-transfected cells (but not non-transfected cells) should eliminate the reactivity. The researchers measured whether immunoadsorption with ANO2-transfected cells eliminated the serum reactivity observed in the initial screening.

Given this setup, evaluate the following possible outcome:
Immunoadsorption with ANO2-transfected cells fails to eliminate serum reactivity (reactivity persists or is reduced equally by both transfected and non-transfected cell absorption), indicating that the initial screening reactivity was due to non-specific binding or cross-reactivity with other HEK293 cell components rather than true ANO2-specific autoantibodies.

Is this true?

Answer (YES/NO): NO